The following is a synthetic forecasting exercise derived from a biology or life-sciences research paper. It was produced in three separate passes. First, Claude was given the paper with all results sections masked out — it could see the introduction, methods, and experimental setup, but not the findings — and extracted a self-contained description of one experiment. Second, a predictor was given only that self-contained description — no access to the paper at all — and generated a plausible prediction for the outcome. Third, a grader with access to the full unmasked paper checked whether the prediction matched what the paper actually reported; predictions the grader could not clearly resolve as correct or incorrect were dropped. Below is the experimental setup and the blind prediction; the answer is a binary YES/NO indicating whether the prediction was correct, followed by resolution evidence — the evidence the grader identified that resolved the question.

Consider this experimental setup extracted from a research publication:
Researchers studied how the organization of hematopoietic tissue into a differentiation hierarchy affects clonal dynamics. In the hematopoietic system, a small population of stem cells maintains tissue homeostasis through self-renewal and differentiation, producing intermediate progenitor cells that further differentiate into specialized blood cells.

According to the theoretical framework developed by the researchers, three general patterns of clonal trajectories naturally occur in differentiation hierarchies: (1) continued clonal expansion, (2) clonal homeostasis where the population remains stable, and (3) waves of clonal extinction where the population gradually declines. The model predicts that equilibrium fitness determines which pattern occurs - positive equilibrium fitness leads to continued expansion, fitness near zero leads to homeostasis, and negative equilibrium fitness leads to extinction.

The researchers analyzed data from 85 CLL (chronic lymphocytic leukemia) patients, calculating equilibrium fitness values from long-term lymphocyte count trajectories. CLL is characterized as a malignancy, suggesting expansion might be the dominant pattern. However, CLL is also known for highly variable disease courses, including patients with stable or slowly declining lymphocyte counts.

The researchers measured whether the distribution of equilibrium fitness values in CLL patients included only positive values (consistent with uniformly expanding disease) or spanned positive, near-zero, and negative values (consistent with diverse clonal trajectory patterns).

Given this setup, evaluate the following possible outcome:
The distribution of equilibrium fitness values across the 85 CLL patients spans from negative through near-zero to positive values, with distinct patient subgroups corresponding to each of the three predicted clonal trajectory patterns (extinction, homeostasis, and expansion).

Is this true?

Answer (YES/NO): NO